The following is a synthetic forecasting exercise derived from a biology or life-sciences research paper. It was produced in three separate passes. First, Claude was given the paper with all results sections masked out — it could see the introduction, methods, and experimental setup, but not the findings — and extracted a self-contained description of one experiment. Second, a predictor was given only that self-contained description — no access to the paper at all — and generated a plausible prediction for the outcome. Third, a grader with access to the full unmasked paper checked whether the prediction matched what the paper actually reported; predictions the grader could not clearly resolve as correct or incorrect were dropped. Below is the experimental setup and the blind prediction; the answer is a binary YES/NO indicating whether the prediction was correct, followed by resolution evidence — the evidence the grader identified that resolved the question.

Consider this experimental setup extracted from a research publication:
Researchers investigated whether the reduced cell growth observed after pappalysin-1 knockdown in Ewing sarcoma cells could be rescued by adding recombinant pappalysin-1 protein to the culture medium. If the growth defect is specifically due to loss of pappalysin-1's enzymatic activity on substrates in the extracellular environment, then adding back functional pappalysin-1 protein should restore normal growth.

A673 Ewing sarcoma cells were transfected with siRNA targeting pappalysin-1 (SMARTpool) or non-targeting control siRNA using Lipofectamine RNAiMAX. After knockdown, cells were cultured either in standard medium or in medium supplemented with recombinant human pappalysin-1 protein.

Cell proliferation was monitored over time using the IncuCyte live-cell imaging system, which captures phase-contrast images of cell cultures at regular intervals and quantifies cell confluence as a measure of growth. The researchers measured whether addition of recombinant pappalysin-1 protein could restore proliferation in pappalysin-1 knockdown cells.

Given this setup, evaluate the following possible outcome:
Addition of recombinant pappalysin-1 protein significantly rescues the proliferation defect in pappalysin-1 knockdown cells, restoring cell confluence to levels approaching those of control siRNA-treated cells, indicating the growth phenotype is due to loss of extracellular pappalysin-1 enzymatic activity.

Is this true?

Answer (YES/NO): YES